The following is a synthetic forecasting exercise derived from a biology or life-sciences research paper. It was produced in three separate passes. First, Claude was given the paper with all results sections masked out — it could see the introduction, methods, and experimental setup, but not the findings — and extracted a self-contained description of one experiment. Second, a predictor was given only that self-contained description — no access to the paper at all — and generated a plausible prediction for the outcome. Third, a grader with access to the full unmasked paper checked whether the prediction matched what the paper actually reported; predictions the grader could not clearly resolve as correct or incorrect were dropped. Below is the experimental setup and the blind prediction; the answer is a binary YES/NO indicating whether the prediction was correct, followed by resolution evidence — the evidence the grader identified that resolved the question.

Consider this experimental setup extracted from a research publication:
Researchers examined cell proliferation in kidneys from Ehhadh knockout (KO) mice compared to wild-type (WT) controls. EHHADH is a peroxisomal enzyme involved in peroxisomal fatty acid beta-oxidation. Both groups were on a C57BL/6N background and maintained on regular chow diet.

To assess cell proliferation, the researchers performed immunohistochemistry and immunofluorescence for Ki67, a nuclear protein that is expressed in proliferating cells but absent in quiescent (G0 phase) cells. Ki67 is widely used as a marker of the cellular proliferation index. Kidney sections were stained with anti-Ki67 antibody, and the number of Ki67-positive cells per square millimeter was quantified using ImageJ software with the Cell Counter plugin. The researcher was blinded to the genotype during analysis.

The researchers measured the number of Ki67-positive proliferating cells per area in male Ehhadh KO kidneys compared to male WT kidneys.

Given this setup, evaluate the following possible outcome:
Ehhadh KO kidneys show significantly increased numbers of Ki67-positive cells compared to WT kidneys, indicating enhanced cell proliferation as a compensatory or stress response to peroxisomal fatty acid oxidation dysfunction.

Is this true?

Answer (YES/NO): YES